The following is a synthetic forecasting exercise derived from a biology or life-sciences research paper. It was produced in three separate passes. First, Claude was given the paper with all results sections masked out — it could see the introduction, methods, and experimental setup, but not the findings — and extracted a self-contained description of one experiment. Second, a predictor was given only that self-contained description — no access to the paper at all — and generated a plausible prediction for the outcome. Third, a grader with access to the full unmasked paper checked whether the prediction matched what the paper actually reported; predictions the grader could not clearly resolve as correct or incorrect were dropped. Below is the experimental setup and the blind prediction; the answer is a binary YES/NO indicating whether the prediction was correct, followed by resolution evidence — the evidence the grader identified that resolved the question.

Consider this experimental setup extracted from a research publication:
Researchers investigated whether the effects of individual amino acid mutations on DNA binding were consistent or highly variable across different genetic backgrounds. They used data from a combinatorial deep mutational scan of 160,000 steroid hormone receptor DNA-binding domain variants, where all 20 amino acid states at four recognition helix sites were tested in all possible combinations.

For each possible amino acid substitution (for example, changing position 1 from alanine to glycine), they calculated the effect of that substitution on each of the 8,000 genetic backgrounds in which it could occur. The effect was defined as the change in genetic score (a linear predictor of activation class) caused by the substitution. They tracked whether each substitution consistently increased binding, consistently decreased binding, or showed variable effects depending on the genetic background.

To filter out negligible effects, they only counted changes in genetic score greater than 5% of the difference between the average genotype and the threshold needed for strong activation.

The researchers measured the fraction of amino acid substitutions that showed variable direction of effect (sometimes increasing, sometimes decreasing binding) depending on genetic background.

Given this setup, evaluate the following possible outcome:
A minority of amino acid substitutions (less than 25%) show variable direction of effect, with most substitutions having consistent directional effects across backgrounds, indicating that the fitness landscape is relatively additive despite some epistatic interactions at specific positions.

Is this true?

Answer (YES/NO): NO